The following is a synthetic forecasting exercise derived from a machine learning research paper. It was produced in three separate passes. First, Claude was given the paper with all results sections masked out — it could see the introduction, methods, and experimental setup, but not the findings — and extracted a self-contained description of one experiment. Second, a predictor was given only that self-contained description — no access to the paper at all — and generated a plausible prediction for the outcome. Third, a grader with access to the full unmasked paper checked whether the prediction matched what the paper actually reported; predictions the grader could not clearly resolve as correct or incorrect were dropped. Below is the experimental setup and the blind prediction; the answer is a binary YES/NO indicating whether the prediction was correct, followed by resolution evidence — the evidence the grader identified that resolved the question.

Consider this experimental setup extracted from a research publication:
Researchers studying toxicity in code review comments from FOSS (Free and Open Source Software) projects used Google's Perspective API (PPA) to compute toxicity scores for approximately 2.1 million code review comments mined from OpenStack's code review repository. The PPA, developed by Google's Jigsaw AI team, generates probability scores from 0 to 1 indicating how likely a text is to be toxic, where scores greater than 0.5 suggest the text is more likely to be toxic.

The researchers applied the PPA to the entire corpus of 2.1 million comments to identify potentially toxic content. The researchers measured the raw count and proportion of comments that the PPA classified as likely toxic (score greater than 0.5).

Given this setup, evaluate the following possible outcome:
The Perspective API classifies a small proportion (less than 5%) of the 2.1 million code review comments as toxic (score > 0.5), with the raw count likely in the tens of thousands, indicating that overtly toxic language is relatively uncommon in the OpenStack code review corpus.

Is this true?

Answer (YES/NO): NO